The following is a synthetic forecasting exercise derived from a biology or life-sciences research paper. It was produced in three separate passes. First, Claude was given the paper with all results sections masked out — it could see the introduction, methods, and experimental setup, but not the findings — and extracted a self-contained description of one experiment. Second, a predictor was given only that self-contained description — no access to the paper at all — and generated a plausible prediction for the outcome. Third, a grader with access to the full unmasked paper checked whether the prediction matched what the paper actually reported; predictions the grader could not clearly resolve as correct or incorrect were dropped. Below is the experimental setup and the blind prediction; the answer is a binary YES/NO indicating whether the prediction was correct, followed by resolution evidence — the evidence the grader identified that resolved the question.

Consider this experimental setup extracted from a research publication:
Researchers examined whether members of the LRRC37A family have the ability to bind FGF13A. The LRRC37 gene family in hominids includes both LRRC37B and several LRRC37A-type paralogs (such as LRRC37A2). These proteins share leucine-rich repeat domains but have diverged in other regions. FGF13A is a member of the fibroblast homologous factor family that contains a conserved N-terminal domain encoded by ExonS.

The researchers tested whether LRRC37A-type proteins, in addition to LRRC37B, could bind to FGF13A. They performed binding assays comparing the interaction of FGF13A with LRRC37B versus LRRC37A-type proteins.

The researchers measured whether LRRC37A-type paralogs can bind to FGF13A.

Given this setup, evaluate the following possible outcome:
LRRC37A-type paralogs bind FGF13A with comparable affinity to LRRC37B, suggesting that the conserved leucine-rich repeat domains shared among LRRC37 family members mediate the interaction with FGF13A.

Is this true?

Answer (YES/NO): YES